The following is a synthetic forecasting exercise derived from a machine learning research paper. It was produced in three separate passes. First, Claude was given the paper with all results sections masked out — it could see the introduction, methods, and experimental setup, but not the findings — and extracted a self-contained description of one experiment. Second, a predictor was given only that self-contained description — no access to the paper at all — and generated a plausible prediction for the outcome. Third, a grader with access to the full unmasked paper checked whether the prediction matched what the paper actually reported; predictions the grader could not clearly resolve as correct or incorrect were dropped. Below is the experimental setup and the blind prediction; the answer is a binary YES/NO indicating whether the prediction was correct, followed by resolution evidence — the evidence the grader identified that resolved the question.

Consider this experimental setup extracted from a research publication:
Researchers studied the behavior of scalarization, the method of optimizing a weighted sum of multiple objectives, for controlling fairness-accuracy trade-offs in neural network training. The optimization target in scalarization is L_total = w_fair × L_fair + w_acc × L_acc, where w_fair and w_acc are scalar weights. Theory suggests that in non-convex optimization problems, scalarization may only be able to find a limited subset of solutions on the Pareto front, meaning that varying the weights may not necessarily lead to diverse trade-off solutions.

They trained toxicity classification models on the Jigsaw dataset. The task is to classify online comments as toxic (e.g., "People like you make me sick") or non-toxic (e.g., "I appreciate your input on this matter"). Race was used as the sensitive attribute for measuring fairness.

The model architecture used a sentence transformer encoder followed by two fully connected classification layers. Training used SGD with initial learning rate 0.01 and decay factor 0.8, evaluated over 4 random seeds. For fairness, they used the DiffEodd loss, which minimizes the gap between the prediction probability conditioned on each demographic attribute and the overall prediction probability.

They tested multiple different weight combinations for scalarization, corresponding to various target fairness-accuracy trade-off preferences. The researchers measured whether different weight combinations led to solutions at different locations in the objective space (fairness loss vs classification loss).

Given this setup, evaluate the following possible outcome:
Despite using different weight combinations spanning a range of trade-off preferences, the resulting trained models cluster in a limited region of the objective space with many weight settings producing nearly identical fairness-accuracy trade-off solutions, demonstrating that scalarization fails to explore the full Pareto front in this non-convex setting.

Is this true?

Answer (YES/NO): YES